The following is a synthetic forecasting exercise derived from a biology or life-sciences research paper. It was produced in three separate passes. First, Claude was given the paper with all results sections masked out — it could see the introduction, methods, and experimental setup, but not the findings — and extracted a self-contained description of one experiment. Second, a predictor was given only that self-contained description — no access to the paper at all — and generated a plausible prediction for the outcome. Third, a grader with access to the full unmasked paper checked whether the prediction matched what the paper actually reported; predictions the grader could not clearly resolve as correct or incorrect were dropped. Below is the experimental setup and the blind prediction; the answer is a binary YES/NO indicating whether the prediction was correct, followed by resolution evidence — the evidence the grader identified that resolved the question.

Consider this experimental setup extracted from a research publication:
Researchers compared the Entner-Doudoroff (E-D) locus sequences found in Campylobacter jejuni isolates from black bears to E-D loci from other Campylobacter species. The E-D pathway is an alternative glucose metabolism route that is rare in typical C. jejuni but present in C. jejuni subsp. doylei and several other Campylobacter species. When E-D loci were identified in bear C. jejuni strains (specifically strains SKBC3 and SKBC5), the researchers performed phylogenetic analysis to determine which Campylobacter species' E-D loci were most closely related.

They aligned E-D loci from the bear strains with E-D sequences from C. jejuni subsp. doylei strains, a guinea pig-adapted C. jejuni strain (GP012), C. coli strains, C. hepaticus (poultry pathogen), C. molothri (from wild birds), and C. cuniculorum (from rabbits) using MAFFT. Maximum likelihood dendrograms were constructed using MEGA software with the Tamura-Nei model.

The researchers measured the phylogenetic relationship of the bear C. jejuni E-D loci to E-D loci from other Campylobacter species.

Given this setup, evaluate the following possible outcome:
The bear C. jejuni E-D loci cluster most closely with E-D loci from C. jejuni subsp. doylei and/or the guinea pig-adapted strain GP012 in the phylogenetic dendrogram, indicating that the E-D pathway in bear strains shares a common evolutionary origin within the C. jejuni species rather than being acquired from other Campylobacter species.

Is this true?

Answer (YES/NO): NO